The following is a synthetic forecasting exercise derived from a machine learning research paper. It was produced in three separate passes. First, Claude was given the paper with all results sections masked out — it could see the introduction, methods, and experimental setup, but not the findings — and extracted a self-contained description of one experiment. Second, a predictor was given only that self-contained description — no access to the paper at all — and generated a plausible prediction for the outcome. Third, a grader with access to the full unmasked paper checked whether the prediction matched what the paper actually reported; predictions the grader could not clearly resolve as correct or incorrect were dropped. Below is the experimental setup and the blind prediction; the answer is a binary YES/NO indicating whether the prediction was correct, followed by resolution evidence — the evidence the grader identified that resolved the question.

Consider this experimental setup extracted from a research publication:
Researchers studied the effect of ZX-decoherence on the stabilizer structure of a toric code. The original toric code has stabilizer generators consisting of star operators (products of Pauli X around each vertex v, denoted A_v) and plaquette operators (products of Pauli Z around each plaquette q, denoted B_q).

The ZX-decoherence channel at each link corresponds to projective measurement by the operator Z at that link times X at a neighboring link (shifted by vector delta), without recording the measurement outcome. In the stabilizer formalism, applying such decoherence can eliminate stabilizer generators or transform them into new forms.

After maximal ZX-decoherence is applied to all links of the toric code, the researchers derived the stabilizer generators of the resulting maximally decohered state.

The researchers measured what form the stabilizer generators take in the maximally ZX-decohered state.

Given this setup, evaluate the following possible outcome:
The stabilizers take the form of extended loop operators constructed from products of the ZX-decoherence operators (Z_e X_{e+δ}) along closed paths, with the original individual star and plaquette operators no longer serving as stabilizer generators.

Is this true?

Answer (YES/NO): NO